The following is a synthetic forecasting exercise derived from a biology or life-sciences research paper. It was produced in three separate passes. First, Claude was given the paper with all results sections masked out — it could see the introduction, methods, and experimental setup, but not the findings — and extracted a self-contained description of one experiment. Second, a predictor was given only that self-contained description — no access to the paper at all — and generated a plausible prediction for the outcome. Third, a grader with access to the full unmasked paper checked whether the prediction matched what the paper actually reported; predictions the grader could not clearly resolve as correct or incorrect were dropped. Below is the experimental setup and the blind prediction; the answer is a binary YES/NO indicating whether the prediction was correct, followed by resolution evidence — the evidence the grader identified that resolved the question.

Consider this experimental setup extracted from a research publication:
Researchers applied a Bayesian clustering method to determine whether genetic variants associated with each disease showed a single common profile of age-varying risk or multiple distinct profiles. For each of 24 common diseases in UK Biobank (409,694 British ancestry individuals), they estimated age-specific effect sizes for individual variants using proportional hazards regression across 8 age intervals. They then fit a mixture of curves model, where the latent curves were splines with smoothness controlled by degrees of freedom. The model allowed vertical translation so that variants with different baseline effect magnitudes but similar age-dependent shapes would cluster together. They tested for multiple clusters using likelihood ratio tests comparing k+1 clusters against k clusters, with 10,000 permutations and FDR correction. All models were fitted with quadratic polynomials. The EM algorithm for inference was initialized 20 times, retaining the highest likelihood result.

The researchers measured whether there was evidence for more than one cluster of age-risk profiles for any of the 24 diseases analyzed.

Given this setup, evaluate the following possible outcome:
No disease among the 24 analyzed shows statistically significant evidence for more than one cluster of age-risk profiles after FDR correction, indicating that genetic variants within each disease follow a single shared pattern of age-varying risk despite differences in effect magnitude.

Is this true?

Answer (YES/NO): NO